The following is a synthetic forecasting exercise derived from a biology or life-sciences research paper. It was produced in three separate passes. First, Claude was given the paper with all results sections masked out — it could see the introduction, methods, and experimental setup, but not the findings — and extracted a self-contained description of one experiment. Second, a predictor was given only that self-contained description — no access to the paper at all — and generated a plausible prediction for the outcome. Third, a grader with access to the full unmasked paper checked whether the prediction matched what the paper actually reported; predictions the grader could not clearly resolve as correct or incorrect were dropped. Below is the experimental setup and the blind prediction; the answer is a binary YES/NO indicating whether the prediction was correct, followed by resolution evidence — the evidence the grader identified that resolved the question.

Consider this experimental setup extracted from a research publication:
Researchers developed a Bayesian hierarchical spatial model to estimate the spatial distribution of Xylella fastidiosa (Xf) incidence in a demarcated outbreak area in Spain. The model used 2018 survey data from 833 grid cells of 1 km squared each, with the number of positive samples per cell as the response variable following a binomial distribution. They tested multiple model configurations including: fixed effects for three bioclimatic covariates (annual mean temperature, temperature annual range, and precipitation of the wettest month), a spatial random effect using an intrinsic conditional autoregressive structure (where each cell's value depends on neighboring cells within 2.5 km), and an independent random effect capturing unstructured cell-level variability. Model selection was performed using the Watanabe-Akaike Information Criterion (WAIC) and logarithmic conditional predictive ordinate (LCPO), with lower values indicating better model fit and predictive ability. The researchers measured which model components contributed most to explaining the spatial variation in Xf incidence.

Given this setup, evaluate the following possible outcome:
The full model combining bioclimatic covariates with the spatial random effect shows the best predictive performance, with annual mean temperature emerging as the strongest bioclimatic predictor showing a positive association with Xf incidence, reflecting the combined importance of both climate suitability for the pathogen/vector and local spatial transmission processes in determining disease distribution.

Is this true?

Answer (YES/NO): NO